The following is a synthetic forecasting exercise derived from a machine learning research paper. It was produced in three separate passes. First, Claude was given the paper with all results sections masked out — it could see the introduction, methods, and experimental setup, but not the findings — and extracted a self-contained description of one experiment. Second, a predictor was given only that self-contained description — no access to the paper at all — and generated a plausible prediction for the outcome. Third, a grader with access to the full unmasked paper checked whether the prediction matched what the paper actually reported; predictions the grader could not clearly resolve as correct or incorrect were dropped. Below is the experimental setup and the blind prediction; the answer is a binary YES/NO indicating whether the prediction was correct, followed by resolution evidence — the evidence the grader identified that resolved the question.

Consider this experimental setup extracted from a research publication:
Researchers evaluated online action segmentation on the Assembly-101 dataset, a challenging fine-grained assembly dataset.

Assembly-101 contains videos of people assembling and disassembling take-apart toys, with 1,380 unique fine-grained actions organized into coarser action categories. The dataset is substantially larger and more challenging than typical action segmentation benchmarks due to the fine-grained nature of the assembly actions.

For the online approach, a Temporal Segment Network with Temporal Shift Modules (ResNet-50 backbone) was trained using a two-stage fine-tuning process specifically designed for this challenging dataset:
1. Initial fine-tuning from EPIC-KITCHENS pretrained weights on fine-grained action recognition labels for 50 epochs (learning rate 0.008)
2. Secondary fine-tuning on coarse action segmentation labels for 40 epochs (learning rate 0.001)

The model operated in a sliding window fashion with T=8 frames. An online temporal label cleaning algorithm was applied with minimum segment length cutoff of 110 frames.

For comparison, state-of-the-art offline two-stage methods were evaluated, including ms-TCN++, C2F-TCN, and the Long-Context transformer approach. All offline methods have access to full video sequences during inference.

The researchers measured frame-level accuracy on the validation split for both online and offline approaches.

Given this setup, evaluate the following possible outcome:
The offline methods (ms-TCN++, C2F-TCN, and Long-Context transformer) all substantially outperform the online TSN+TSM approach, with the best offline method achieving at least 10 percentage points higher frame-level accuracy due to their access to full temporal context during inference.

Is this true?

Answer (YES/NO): NO